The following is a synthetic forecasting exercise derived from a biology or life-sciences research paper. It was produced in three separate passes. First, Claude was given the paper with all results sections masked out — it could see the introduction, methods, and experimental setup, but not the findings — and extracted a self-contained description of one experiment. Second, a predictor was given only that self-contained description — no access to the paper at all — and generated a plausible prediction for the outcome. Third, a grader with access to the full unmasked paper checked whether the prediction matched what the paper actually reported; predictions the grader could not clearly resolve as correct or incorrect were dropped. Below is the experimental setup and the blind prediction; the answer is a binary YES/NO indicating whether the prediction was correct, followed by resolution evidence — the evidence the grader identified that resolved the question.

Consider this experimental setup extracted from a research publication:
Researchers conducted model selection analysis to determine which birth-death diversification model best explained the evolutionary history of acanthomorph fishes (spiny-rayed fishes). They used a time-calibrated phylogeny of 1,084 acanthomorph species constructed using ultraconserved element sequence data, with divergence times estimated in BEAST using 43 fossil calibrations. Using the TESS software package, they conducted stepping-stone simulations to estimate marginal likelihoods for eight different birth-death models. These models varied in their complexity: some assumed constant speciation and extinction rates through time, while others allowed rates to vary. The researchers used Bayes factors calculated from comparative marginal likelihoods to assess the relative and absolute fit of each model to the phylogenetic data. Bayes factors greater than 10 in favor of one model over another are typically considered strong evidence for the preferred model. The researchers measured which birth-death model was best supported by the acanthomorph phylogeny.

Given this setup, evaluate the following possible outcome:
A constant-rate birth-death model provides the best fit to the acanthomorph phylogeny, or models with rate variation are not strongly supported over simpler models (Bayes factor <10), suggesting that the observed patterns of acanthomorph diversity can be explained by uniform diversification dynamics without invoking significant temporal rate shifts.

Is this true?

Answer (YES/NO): YES